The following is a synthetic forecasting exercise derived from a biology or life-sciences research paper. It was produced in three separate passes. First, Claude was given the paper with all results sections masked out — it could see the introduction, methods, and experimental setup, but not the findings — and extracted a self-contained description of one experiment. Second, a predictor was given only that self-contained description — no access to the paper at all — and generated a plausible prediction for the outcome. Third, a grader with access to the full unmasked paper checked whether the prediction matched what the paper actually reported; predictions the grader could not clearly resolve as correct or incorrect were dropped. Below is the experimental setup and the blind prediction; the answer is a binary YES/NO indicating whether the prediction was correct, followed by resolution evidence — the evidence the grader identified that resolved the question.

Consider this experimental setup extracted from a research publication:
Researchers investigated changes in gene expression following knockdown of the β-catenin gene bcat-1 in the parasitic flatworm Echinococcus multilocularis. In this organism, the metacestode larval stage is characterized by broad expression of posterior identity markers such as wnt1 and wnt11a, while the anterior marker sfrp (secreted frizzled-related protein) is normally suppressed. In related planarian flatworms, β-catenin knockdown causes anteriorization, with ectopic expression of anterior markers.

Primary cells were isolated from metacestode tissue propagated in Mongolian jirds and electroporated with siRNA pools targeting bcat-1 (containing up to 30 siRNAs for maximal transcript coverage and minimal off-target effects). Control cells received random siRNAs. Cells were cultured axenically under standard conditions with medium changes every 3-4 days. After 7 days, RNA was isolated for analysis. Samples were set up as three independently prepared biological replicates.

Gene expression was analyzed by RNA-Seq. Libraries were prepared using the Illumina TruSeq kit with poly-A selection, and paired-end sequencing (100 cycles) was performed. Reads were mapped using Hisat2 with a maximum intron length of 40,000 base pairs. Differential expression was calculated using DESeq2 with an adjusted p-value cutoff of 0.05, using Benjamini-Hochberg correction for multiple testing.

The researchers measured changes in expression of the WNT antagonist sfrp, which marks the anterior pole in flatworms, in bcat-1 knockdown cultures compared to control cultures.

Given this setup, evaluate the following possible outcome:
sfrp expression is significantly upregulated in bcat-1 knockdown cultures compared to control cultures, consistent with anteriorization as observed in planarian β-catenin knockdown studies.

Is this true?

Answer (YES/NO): YES